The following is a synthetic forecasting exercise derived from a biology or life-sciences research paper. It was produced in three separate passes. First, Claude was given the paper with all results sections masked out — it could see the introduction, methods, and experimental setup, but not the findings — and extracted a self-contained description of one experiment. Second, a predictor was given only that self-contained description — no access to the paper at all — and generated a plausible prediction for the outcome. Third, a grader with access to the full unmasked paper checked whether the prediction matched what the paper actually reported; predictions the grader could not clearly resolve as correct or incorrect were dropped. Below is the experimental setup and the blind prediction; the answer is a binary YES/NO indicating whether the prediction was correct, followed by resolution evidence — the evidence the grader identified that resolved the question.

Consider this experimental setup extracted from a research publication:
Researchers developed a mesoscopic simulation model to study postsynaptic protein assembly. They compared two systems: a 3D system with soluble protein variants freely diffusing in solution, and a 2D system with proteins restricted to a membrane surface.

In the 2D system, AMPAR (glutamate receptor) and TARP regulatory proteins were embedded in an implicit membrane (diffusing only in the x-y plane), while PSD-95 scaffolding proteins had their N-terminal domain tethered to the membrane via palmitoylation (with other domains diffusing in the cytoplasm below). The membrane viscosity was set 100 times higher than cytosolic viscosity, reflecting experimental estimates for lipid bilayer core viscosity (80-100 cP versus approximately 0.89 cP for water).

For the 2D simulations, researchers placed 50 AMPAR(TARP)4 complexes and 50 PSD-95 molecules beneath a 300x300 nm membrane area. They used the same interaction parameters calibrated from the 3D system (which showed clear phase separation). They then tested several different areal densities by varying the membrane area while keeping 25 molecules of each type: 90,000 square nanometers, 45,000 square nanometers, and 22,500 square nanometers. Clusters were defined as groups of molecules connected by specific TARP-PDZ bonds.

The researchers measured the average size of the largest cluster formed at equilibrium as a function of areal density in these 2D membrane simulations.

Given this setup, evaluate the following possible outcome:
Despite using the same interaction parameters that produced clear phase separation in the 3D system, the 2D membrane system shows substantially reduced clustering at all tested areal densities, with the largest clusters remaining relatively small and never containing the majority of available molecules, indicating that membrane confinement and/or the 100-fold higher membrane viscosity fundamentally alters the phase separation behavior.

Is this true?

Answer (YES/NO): NO